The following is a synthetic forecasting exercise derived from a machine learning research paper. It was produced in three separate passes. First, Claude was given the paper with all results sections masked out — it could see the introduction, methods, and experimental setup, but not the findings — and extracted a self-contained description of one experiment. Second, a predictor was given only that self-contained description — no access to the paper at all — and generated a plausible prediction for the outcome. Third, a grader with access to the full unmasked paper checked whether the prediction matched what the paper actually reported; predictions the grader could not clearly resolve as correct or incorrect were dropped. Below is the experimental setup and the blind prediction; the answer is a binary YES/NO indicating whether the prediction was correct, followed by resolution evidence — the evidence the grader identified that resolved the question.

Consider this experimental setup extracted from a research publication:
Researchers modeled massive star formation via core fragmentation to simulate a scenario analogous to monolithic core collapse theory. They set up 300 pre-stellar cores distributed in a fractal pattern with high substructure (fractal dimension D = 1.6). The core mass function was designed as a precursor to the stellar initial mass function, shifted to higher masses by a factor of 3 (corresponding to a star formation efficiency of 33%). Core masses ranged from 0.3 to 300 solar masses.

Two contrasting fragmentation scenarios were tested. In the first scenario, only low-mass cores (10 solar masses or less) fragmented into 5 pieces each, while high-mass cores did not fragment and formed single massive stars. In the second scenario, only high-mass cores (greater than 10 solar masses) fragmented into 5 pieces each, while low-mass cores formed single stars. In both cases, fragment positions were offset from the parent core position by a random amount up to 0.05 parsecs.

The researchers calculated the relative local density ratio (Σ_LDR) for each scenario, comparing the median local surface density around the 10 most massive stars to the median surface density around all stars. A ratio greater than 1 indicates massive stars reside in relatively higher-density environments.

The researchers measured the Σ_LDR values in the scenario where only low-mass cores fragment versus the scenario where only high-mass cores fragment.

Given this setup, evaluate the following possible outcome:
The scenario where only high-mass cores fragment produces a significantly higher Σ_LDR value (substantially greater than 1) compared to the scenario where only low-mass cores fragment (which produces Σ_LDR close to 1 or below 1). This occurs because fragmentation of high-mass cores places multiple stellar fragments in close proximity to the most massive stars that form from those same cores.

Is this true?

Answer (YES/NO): YES